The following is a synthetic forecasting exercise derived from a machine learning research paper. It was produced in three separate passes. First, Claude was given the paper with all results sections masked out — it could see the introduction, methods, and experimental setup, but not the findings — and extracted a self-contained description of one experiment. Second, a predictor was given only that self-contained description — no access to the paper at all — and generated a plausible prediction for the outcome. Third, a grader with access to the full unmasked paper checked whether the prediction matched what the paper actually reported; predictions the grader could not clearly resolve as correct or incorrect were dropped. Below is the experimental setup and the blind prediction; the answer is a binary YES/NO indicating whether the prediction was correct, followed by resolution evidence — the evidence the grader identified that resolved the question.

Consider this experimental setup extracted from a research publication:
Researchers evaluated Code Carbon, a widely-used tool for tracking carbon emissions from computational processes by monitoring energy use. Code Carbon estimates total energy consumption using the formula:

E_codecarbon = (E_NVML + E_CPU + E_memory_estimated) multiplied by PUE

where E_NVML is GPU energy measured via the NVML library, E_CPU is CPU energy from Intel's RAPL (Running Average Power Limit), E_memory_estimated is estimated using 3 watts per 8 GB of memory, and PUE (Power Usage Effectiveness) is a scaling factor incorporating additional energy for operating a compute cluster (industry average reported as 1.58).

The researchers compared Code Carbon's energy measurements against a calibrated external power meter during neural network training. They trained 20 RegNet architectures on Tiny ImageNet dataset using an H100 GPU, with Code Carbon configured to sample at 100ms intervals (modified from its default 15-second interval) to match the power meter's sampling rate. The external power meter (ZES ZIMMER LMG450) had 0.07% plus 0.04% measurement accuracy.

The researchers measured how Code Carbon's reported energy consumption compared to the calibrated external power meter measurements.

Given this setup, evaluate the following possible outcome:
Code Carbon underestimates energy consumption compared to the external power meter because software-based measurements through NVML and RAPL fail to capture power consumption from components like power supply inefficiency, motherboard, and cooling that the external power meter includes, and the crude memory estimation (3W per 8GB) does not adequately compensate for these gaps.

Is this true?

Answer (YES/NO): YES